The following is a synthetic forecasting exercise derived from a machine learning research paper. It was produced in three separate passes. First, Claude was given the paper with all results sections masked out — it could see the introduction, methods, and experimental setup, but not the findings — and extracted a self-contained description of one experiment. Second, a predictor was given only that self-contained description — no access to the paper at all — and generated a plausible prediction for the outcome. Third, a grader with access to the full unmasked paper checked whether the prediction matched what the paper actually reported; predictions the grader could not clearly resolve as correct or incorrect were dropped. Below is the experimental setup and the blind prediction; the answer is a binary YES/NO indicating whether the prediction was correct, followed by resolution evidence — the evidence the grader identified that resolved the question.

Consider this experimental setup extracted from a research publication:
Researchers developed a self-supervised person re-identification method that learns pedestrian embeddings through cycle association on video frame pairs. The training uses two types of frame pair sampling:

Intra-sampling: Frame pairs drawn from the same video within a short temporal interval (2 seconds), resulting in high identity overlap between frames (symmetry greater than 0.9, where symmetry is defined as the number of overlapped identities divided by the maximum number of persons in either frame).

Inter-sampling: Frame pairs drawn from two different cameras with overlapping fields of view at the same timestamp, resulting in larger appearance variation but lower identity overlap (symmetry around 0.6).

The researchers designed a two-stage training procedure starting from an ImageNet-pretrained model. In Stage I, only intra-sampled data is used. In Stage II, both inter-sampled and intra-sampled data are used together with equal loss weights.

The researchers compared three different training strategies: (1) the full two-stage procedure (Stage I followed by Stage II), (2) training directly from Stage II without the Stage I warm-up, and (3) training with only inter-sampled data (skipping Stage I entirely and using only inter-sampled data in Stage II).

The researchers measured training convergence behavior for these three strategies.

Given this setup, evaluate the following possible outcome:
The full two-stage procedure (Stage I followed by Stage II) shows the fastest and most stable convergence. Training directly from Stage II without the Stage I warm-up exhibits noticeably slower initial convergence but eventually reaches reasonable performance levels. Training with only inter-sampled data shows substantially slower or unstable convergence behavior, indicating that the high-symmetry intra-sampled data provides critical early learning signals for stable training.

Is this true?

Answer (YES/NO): NO